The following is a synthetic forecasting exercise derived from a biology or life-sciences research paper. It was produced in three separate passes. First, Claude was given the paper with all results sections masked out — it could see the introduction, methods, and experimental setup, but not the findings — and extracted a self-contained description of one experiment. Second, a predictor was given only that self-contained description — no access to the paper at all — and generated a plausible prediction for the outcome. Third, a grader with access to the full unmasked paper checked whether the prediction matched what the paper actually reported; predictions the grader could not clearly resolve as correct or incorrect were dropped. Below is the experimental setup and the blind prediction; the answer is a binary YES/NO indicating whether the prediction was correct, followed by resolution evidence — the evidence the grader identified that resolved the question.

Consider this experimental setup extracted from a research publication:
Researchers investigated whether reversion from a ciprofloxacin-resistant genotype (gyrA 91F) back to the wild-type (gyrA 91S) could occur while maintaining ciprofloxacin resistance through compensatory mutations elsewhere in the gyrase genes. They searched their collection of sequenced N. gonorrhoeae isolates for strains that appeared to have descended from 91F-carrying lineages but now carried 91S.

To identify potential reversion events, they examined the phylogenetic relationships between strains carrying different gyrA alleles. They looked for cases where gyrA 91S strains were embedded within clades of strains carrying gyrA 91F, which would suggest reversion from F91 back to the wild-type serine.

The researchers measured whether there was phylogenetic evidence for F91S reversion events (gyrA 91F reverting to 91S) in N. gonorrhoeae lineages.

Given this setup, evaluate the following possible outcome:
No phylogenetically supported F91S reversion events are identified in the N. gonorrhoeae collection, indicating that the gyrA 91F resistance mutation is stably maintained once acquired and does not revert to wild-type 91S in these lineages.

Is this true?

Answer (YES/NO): NO